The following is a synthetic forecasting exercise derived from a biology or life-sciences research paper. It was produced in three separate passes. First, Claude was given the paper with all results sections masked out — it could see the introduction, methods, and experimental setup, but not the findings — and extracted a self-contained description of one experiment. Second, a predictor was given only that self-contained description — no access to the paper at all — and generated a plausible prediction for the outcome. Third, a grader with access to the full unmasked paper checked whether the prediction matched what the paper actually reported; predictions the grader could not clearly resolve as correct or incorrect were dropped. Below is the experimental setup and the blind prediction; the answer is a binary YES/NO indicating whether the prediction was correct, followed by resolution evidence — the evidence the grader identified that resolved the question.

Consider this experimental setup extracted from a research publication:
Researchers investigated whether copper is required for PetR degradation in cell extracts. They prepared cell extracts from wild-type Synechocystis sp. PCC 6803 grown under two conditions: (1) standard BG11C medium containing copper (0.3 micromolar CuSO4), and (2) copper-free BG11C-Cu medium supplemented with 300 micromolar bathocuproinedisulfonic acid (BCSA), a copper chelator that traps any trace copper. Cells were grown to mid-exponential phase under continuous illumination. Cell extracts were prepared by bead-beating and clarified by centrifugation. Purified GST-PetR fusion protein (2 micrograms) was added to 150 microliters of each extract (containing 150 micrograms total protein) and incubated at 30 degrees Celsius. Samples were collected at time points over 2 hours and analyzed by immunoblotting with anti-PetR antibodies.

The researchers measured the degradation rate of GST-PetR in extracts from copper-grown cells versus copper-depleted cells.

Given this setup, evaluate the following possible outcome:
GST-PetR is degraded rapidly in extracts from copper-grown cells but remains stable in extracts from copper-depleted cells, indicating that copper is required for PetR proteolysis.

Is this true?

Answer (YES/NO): YES